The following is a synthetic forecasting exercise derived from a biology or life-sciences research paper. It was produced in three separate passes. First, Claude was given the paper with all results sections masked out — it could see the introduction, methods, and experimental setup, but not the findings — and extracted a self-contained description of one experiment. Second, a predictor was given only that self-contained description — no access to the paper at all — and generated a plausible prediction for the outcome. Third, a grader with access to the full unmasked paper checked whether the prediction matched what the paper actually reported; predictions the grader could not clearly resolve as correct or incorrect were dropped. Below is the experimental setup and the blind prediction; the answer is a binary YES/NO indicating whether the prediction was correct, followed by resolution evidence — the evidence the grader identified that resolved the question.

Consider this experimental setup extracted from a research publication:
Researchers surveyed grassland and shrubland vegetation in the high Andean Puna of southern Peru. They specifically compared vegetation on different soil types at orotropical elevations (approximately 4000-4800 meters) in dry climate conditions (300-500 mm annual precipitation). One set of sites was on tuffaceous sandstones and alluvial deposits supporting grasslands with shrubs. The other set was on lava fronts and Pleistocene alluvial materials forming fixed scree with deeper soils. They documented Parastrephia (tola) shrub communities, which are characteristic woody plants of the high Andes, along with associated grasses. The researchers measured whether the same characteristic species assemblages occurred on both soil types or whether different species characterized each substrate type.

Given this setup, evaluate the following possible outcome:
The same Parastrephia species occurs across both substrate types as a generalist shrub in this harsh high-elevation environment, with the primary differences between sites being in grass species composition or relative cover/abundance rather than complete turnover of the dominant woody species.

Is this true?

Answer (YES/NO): NO